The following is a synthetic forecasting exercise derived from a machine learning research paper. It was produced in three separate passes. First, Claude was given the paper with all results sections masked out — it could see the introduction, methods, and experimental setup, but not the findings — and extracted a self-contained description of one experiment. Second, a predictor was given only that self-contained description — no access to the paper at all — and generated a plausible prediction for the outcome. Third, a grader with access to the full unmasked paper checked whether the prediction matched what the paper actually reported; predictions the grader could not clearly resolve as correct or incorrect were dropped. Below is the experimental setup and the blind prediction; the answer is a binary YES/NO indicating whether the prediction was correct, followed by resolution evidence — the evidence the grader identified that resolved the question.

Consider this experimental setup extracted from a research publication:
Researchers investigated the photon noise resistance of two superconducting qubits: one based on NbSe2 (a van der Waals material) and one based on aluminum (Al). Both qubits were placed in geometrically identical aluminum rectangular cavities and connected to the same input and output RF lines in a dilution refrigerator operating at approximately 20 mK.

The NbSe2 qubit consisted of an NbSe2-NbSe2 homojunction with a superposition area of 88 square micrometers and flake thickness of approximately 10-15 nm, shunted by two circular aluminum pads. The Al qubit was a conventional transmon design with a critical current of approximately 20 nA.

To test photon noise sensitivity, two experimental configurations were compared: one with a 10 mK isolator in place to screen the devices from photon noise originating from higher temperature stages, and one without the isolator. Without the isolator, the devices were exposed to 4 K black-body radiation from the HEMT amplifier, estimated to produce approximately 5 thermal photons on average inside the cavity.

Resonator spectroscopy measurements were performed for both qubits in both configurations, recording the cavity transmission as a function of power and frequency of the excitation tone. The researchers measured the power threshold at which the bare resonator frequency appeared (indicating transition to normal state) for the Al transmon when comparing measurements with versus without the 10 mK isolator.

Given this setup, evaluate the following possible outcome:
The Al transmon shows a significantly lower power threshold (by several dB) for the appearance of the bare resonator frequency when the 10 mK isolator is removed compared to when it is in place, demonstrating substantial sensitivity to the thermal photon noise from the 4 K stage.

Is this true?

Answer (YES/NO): YES